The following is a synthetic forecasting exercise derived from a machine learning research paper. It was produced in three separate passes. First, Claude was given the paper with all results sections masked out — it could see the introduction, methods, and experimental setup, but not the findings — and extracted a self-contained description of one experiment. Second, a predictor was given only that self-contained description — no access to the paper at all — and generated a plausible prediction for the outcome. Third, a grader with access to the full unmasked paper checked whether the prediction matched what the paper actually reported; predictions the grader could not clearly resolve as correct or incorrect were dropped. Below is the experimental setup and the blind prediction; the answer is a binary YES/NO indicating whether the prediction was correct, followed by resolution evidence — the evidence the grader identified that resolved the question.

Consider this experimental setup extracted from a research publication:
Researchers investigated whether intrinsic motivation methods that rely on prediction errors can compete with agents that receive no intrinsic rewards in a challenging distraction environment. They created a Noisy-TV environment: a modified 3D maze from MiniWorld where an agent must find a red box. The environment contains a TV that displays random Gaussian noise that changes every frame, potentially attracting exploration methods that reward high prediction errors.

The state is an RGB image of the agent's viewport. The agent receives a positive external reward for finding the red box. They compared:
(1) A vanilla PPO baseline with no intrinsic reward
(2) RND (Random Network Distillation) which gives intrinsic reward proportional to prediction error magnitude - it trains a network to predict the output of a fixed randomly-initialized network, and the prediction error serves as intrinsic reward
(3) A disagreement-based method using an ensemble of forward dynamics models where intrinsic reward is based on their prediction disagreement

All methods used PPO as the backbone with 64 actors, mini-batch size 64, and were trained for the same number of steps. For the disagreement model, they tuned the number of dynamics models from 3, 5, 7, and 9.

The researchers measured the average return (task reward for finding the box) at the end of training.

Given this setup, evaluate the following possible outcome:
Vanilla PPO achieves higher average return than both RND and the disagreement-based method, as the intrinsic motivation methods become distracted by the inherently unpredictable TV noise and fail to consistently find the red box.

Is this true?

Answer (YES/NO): YES